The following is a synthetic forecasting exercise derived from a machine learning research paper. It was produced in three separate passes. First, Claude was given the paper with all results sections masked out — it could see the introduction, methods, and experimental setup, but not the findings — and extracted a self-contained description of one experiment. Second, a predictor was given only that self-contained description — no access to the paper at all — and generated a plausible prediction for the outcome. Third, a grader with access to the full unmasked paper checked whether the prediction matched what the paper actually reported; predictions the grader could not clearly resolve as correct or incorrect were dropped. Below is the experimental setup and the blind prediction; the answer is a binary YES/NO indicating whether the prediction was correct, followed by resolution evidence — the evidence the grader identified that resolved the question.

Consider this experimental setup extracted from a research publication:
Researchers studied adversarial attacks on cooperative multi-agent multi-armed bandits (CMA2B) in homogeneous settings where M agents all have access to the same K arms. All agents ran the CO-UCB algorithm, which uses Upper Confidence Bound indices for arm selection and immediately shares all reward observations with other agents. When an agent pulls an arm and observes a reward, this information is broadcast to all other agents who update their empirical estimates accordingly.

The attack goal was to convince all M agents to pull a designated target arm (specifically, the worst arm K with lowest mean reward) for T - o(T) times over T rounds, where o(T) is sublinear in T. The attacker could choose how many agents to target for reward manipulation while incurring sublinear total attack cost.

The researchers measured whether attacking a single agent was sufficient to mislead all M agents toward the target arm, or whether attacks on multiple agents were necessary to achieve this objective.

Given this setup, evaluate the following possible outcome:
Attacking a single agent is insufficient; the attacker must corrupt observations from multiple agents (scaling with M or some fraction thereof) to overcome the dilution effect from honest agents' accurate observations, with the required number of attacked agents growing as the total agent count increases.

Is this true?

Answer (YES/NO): NO